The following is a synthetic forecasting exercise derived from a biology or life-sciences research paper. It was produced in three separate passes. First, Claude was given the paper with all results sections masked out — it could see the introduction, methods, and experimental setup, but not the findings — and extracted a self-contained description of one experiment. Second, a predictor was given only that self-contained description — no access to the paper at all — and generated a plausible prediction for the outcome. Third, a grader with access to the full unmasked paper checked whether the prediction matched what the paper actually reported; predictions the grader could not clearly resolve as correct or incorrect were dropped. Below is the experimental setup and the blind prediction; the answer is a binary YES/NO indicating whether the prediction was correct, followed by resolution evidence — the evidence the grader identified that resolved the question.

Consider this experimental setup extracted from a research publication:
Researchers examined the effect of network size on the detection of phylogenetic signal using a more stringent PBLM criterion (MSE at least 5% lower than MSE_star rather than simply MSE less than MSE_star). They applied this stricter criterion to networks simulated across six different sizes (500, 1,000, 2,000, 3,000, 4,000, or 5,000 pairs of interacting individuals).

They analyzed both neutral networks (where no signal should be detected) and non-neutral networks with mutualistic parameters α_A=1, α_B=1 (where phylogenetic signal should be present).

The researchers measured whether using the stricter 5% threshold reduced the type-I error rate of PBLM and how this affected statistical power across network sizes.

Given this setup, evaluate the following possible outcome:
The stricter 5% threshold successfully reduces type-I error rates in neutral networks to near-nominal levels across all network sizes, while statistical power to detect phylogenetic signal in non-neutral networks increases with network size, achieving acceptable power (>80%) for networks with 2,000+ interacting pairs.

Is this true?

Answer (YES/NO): NO